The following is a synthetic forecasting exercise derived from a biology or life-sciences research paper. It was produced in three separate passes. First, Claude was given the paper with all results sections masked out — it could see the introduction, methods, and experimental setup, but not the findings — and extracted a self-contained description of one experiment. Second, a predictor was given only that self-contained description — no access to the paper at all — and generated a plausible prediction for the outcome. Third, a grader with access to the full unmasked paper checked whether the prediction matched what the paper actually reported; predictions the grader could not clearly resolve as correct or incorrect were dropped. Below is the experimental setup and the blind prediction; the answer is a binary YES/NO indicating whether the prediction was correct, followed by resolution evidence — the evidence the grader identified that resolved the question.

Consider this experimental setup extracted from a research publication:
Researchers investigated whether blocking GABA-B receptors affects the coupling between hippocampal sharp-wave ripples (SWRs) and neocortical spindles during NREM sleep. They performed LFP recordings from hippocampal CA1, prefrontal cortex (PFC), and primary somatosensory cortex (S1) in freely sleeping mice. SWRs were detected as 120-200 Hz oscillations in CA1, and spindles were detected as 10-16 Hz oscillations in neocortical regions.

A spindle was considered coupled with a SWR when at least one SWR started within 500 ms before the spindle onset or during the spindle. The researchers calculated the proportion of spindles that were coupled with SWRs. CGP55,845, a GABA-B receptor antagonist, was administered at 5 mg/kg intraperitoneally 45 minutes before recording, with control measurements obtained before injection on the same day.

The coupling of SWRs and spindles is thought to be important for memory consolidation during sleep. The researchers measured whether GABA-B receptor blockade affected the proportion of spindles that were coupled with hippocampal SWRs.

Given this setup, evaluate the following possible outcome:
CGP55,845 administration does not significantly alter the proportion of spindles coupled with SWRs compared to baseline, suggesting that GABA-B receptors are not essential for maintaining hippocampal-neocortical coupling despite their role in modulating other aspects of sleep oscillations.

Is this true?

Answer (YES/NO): NO